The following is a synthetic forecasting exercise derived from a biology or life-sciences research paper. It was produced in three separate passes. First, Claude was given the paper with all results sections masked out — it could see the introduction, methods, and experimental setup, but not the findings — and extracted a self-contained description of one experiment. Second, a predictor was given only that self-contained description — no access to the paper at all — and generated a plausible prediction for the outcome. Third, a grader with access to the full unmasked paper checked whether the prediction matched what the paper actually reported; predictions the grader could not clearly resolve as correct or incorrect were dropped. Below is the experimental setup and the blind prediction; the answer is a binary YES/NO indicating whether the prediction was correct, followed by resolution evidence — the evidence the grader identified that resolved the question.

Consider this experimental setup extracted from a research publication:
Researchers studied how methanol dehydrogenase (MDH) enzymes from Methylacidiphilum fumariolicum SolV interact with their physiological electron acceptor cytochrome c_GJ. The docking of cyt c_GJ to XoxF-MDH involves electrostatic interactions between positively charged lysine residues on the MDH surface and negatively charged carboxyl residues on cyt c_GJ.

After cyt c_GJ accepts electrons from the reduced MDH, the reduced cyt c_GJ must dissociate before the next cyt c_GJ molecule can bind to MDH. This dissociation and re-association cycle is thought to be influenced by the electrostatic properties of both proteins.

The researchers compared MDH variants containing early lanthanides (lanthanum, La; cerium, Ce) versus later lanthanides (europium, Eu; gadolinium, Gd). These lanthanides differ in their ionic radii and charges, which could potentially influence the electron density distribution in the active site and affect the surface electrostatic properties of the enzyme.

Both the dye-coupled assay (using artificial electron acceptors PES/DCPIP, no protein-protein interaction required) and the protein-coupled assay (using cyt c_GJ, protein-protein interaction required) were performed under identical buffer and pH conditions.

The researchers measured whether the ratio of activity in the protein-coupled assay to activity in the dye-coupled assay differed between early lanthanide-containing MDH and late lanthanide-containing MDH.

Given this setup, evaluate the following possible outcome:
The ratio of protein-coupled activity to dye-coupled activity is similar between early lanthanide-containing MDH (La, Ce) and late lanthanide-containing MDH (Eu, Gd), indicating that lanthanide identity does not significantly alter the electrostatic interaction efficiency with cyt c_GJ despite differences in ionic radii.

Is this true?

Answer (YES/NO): NO